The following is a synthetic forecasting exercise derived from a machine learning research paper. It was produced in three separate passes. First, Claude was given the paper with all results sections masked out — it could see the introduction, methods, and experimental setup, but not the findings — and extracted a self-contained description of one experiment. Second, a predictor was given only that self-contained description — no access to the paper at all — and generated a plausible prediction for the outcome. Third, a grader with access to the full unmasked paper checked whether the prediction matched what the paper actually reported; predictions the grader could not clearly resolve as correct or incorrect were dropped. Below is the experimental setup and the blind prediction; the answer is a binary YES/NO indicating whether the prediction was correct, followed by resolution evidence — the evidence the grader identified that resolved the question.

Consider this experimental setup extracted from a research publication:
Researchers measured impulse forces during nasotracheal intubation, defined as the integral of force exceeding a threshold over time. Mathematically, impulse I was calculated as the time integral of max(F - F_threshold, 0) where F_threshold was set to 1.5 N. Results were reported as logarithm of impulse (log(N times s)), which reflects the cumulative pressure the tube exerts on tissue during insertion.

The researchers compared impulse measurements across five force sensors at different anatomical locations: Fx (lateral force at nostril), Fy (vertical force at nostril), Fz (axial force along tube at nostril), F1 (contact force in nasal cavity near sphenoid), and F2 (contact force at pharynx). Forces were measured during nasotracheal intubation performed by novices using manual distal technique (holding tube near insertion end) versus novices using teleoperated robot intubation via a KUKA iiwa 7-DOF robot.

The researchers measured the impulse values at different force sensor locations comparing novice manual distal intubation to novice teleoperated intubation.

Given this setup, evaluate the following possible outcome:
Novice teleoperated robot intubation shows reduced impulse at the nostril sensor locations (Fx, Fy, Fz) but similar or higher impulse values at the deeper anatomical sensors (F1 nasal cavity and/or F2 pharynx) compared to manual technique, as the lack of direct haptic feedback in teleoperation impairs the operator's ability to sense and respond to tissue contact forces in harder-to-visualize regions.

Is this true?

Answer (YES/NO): NO